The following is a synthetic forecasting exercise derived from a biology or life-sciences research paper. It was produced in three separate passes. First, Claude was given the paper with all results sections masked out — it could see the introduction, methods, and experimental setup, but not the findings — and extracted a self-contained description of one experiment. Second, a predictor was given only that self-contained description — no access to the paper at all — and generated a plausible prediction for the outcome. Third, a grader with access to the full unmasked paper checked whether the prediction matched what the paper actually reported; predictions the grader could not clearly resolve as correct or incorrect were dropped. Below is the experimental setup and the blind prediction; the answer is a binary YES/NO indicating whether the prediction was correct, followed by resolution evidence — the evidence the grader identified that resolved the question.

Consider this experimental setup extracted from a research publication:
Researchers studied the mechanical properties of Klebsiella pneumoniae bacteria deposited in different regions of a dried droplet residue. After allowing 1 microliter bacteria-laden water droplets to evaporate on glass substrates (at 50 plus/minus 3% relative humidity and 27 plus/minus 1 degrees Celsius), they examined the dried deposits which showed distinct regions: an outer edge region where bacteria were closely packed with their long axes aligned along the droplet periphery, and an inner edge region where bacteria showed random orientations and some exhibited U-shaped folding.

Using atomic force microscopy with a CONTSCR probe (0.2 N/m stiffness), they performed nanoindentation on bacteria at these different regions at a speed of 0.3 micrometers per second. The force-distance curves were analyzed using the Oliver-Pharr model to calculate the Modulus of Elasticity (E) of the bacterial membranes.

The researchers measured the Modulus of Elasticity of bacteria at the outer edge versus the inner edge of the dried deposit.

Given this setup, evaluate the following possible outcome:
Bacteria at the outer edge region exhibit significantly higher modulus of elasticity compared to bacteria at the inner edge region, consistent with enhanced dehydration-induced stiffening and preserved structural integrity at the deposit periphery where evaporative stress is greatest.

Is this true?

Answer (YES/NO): NO